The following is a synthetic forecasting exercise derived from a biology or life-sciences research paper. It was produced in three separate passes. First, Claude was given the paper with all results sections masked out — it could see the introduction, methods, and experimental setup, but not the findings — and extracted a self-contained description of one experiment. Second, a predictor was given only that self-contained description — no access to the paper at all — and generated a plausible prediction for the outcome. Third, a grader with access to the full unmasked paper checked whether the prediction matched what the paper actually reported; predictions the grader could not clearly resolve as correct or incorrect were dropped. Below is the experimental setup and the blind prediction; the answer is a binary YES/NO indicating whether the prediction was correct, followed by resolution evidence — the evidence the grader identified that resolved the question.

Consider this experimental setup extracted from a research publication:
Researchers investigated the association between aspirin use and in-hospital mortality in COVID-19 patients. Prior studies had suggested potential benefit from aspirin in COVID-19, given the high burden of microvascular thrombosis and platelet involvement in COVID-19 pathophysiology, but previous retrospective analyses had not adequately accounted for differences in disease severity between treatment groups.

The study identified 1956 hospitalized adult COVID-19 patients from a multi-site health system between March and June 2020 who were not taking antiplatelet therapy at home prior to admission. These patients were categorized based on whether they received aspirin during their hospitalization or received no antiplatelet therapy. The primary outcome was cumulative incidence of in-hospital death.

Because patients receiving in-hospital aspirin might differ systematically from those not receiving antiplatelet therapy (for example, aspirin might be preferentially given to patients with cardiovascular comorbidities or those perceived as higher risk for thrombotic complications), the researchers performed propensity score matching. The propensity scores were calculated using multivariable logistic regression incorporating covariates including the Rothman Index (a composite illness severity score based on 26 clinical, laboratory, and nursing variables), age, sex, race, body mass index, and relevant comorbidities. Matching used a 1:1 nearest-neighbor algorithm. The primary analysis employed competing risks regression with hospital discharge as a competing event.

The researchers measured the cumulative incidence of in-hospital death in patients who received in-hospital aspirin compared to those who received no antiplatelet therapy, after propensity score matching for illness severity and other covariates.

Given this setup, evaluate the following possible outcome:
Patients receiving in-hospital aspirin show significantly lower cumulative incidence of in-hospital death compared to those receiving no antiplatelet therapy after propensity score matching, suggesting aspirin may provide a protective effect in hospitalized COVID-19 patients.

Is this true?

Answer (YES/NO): YES